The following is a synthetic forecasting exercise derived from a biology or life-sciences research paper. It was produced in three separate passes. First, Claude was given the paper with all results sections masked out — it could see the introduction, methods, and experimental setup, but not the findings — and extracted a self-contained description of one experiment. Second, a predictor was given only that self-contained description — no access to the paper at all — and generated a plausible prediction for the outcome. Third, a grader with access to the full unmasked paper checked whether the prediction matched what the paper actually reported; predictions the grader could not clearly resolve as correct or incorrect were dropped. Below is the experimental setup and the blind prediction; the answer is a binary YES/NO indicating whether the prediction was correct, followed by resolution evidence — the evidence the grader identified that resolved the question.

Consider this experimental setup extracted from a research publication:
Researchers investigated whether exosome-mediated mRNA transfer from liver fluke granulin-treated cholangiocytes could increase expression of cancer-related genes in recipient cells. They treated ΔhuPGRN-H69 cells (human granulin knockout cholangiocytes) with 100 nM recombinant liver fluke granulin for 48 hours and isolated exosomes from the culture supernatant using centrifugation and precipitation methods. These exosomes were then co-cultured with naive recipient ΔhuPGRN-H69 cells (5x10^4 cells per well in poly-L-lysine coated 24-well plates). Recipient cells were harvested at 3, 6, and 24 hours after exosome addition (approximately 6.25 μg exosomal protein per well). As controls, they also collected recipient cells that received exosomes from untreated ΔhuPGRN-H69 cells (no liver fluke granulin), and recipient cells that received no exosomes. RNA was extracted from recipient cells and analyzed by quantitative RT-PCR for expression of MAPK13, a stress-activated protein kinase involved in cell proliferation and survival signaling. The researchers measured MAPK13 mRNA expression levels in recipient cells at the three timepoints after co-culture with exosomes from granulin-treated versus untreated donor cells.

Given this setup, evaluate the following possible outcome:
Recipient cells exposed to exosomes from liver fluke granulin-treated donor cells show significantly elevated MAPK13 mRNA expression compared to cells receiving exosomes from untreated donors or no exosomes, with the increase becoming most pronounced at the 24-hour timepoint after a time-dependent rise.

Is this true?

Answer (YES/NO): NO